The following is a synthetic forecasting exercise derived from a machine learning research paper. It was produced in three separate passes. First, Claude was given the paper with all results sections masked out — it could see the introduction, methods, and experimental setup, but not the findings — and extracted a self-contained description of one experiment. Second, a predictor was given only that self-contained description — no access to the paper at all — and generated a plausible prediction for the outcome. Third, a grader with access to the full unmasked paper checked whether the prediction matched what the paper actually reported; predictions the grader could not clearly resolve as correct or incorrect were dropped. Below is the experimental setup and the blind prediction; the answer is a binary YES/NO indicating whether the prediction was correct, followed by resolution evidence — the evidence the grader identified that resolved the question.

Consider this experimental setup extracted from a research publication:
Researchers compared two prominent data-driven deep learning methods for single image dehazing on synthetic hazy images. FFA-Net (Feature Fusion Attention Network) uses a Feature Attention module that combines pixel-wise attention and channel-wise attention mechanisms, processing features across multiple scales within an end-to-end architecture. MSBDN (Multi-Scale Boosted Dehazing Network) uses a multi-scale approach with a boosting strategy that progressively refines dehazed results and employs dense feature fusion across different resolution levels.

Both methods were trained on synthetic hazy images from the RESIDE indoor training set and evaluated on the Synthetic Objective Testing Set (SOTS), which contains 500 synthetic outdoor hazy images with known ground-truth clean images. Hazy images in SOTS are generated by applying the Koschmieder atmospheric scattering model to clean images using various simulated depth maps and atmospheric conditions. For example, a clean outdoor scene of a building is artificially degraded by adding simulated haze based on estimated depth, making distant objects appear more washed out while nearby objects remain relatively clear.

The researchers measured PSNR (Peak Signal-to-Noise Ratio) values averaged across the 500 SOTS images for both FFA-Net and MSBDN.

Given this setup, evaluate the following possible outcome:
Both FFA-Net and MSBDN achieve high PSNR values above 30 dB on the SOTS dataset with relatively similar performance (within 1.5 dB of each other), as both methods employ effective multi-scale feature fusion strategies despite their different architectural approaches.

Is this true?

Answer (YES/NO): NO